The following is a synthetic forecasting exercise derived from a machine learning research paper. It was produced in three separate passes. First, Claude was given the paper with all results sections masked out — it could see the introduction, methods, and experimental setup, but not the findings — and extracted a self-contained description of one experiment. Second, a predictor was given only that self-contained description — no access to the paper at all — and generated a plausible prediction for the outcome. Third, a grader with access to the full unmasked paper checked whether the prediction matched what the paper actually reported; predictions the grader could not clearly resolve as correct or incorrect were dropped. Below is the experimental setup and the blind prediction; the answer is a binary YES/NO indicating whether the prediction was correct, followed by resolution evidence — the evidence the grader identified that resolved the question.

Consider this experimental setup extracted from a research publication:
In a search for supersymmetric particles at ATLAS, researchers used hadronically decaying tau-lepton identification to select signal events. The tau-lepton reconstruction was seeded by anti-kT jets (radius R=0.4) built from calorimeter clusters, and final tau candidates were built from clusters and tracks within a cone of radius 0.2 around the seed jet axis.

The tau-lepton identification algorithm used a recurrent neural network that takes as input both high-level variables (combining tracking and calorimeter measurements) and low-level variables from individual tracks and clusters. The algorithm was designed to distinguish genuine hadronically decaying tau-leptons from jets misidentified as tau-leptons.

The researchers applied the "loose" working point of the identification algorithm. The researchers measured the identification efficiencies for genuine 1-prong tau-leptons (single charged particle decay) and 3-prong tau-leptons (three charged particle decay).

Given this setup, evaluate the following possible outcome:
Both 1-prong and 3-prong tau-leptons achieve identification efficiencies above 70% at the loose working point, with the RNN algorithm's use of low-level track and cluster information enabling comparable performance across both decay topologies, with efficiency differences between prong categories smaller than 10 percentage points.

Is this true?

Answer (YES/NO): NO